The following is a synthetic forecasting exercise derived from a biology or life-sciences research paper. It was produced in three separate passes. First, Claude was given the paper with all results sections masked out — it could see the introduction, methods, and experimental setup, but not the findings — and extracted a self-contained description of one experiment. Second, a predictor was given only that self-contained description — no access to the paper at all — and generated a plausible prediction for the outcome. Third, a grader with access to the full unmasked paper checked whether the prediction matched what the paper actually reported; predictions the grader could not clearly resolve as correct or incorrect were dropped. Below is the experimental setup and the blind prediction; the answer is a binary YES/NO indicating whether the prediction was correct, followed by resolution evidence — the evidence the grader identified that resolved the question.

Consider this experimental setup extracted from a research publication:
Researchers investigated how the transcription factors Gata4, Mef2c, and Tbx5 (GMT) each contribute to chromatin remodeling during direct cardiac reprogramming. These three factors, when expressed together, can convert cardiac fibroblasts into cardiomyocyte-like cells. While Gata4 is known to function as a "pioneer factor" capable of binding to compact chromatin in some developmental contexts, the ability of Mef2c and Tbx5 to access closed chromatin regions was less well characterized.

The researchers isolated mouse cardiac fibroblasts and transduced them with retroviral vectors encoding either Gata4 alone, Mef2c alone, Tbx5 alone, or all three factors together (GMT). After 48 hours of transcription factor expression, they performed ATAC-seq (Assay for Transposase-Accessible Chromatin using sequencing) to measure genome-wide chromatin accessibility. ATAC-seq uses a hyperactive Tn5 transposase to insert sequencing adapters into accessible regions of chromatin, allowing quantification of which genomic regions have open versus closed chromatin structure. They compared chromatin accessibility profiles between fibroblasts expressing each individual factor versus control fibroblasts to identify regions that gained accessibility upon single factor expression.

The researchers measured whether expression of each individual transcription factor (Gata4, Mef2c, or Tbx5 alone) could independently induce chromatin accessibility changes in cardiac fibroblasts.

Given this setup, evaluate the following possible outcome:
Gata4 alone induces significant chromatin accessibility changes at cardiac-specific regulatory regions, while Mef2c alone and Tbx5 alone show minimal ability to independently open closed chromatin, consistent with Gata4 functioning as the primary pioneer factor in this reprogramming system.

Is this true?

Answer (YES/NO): NO